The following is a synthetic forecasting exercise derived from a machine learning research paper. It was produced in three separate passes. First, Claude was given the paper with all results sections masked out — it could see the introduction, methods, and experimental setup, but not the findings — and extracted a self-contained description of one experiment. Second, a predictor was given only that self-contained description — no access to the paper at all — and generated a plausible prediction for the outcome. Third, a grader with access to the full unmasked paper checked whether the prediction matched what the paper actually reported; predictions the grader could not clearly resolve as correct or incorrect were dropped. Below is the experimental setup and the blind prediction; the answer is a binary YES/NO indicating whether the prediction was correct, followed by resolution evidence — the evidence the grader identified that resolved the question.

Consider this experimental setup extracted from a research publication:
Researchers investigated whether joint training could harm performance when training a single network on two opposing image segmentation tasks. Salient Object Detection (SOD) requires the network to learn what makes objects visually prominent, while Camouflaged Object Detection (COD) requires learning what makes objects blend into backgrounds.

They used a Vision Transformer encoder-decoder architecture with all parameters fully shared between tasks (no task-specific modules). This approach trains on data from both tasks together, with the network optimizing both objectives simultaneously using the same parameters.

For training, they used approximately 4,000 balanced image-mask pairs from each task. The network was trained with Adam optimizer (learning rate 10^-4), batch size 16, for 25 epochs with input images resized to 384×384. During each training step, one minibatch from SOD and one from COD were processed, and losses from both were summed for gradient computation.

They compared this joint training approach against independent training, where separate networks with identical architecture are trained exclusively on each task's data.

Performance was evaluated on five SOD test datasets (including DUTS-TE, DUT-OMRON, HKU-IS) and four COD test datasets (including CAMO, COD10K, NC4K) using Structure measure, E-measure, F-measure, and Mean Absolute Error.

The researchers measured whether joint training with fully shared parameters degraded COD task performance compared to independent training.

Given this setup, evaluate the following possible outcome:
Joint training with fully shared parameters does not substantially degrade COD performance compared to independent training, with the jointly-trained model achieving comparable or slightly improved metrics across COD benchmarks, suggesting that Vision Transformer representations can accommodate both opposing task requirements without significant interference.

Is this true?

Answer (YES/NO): NO